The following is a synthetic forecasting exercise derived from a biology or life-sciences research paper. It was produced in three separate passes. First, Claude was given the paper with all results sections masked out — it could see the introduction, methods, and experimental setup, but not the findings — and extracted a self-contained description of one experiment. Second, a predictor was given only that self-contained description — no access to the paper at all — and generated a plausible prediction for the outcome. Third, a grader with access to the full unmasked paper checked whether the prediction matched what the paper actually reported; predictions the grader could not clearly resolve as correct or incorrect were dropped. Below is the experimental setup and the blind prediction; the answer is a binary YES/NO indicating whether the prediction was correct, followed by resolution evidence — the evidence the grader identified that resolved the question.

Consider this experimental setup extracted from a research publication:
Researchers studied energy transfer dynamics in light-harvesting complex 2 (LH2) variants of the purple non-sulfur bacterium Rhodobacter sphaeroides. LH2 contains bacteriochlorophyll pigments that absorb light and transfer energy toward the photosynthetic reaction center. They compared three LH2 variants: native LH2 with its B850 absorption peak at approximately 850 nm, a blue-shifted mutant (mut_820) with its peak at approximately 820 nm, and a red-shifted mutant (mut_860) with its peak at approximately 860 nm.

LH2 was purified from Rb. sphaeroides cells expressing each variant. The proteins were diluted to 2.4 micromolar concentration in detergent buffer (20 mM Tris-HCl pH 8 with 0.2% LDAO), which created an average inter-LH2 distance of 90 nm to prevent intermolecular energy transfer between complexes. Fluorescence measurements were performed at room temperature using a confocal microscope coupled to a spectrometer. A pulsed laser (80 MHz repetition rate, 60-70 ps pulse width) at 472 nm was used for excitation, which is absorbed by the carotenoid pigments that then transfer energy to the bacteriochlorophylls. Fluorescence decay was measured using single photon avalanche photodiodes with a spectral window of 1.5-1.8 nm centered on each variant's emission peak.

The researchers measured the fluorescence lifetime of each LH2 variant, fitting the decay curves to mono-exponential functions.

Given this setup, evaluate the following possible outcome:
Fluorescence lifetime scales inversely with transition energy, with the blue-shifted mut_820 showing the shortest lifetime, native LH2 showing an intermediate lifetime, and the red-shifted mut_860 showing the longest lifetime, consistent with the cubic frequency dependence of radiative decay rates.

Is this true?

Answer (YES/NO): NO